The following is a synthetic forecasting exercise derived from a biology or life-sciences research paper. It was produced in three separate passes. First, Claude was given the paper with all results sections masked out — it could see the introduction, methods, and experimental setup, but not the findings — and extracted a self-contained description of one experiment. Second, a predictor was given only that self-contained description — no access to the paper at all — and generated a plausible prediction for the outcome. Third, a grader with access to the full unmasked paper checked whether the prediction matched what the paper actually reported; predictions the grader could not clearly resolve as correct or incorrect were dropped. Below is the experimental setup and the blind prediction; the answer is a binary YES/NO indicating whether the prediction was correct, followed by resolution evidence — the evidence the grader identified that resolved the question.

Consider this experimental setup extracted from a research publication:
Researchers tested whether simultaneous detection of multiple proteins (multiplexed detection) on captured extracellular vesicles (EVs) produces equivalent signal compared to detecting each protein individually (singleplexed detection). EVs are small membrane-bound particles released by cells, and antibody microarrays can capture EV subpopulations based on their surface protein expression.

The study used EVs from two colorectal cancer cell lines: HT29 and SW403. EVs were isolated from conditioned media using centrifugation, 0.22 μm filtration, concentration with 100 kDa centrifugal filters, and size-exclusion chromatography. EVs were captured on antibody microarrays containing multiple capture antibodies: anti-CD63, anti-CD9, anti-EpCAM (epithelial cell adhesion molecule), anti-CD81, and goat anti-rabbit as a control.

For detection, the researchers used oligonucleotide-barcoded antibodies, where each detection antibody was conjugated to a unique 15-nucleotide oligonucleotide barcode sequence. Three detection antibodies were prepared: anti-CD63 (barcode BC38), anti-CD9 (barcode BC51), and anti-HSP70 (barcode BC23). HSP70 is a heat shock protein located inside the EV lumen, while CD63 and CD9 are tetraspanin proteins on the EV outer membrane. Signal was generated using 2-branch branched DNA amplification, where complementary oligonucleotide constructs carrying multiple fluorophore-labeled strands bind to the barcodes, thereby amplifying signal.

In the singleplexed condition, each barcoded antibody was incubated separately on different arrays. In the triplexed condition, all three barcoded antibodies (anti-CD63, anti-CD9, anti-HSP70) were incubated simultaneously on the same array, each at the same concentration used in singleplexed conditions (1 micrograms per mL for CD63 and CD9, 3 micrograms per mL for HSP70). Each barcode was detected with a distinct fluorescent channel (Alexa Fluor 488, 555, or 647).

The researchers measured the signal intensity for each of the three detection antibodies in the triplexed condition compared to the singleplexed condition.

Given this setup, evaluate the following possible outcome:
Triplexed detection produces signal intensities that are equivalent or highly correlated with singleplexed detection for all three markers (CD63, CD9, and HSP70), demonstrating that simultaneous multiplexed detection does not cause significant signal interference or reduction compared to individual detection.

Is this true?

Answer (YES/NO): NO